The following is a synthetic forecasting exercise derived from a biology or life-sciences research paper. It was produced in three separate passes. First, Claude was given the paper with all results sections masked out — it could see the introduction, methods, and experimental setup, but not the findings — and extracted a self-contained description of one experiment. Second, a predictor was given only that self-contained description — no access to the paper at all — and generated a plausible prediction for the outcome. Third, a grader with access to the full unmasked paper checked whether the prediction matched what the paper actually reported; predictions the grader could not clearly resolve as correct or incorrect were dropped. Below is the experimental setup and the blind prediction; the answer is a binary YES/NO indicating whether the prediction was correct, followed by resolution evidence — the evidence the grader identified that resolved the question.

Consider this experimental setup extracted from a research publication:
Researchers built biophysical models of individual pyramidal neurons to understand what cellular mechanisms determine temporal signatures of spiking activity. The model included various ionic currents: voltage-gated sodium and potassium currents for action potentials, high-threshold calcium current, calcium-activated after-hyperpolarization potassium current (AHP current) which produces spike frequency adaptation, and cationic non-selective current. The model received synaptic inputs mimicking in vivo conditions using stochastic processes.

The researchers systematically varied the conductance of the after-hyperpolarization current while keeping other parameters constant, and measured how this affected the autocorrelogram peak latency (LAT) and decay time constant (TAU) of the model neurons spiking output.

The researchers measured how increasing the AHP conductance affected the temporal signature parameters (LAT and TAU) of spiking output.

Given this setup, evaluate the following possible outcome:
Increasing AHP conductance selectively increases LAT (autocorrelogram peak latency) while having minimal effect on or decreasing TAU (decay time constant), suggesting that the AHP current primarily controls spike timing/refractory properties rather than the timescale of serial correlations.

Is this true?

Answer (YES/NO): YES